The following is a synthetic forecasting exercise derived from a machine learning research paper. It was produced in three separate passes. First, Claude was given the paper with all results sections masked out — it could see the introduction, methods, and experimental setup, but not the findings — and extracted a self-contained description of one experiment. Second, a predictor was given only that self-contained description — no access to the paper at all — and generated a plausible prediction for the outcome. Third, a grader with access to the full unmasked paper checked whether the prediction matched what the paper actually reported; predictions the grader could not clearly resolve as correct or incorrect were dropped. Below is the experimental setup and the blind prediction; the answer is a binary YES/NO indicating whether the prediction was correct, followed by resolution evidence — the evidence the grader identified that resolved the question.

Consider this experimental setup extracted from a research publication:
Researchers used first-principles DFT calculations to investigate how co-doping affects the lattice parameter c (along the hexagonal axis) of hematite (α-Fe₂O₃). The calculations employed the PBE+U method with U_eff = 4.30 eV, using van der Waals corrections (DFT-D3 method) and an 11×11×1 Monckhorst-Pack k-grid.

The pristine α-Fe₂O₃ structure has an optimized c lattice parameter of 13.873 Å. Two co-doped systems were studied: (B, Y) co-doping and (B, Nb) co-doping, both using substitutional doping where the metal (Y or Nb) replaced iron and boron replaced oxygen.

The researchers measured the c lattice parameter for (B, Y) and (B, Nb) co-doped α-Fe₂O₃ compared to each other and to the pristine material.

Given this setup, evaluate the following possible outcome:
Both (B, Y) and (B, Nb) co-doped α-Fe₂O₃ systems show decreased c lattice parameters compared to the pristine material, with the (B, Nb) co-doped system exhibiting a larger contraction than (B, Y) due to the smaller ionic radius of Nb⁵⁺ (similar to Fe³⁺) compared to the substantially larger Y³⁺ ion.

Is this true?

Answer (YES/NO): NO